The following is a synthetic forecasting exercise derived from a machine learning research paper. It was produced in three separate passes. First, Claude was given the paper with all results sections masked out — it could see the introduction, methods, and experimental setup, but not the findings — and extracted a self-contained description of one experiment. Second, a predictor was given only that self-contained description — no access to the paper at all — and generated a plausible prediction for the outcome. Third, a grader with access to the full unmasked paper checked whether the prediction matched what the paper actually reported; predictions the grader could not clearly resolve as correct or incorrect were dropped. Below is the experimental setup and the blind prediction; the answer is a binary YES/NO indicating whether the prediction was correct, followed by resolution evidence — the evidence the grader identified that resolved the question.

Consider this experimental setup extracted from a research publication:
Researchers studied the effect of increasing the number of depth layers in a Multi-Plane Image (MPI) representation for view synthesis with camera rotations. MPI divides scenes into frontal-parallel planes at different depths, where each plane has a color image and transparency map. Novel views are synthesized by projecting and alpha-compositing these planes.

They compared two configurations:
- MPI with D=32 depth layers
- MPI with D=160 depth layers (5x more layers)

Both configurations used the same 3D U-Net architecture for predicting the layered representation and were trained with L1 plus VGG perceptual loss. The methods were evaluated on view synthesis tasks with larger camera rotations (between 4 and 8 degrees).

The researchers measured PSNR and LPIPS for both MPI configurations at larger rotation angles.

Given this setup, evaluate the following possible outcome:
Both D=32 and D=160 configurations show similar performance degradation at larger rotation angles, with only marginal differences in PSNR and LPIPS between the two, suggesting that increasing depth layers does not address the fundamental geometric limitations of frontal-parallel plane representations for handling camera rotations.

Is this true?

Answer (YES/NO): YES